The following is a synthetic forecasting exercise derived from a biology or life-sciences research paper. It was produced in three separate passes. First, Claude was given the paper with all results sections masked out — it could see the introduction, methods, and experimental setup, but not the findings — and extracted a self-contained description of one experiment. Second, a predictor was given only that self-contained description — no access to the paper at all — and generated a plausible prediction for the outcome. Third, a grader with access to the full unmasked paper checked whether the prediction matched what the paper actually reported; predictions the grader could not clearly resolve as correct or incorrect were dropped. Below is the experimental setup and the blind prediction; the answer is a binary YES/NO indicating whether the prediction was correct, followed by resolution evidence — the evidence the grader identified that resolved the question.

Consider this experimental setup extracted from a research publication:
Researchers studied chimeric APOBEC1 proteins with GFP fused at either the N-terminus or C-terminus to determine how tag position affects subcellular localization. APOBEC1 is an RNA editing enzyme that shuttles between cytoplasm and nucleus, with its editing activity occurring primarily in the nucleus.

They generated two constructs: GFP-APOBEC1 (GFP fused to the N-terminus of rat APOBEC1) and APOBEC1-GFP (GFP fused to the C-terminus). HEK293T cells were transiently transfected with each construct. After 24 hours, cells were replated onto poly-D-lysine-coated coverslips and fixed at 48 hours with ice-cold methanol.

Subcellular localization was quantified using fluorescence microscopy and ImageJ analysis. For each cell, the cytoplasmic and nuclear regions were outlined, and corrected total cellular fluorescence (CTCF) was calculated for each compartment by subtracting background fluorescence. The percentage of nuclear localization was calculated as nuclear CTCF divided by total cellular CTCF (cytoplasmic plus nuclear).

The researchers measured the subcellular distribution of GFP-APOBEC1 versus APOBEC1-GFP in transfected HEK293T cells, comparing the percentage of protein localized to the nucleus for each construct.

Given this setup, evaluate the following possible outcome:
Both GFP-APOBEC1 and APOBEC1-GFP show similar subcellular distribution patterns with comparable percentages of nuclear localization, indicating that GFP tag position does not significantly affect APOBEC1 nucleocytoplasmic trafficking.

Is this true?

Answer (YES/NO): NO